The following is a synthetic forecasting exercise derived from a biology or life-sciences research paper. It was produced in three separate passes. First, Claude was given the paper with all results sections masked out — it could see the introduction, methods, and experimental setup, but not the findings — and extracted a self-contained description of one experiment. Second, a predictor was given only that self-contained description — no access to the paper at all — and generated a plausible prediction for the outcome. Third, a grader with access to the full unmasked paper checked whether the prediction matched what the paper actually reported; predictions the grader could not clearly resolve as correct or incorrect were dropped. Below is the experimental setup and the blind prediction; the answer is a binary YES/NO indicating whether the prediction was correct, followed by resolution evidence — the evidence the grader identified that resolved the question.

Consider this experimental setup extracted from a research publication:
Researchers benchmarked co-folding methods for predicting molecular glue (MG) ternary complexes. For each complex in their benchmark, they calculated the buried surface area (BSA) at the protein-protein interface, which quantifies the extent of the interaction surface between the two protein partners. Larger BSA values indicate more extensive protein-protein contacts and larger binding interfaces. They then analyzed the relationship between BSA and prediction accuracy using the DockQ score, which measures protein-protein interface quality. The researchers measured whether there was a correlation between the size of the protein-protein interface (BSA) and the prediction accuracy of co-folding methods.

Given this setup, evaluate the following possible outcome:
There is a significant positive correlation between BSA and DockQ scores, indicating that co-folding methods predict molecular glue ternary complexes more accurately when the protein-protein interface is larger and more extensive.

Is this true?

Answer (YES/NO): NO